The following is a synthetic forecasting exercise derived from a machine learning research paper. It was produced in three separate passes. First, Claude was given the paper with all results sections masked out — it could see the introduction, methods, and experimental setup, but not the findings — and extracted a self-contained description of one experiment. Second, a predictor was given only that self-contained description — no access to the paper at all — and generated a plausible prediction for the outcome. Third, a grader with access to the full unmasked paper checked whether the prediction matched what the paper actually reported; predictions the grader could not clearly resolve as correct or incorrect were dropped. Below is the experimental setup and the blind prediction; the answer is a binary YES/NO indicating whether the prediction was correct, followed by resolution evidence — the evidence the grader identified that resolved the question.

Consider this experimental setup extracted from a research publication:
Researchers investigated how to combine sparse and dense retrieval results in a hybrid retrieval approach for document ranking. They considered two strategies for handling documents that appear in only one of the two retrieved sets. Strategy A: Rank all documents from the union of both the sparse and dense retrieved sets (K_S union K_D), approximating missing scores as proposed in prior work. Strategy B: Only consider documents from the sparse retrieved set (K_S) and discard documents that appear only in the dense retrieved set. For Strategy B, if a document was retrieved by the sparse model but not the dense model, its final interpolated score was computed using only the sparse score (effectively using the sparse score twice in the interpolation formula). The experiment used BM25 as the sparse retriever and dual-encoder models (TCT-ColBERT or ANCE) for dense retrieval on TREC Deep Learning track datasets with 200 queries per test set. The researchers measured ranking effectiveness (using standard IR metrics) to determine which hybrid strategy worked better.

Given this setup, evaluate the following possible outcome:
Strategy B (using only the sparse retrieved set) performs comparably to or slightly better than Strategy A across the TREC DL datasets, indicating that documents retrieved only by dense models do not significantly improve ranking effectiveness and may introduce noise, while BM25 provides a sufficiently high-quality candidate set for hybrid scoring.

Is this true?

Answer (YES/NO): YES